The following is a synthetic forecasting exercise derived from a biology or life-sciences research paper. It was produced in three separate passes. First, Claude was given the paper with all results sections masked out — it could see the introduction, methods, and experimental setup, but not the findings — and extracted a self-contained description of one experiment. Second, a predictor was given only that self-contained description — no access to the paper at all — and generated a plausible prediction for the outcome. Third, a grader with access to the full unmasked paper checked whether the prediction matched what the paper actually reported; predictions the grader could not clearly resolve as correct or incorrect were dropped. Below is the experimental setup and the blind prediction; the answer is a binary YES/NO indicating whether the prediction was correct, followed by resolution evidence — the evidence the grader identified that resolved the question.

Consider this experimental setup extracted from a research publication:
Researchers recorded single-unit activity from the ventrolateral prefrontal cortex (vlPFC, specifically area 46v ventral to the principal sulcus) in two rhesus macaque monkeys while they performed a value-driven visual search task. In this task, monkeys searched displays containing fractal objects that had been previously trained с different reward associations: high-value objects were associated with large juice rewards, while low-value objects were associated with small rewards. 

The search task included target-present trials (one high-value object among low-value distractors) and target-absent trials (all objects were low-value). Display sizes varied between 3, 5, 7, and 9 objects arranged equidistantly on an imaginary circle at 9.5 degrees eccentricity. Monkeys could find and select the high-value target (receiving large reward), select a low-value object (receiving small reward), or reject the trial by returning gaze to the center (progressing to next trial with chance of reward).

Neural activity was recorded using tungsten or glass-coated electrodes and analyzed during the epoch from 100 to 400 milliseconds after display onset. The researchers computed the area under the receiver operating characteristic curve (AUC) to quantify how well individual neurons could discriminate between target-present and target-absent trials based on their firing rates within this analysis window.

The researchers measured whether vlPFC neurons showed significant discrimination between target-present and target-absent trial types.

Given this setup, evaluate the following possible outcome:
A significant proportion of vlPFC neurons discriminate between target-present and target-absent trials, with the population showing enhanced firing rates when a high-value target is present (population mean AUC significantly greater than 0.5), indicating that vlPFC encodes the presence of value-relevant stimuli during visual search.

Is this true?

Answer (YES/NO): YES